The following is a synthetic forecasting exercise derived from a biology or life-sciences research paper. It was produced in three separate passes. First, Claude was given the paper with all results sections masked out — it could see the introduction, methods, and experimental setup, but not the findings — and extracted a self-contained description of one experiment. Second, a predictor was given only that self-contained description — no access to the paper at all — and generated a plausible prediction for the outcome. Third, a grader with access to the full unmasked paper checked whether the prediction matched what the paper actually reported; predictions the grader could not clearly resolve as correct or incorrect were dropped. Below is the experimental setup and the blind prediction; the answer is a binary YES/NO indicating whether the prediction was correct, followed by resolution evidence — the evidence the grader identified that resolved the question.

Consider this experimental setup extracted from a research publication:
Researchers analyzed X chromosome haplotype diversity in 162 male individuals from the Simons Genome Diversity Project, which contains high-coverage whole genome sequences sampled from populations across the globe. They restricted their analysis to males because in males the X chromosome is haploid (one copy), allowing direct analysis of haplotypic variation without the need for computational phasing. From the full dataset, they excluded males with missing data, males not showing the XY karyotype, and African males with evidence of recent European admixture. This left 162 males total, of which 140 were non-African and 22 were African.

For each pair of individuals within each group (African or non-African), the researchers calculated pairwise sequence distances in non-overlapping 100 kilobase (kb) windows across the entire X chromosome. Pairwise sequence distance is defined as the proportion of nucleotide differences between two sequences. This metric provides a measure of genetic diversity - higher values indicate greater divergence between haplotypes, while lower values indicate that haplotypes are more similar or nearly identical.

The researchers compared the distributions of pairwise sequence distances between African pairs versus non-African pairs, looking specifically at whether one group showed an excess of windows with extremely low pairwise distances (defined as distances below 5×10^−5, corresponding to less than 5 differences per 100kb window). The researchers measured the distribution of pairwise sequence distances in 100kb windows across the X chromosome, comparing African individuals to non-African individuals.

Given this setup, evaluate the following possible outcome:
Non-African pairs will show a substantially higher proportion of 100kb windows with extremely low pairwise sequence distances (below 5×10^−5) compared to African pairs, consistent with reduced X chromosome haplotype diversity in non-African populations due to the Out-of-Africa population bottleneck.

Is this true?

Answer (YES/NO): YES